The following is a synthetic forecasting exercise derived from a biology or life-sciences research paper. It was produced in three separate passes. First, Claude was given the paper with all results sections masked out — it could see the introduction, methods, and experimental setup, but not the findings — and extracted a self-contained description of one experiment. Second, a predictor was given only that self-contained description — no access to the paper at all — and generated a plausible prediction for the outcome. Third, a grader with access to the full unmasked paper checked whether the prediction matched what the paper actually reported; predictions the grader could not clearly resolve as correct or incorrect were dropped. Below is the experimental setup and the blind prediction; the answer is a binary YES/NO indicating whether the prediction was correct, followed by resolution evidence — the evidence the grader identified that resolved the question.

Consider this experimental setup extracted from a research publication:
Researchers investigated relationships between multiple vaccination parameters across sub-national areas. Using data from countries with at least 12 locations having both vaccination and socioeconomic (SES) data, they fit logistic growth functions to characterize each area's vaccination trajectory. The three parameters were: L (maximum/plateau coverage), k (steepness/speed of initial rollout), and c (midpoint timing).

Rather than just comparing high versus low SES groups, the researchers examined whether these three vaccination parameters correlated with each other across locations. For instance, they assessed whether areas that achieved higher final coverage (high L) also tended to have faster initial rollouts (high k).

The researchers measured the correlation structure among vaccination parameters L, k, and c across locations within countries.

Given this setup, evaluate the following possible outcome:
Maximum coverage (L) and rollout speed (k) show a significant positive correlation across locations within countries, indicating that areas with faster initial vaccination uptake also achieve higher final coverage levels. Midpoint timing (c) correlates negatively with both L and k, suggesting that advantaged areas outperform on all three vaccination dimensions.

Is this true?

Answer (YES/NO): NO